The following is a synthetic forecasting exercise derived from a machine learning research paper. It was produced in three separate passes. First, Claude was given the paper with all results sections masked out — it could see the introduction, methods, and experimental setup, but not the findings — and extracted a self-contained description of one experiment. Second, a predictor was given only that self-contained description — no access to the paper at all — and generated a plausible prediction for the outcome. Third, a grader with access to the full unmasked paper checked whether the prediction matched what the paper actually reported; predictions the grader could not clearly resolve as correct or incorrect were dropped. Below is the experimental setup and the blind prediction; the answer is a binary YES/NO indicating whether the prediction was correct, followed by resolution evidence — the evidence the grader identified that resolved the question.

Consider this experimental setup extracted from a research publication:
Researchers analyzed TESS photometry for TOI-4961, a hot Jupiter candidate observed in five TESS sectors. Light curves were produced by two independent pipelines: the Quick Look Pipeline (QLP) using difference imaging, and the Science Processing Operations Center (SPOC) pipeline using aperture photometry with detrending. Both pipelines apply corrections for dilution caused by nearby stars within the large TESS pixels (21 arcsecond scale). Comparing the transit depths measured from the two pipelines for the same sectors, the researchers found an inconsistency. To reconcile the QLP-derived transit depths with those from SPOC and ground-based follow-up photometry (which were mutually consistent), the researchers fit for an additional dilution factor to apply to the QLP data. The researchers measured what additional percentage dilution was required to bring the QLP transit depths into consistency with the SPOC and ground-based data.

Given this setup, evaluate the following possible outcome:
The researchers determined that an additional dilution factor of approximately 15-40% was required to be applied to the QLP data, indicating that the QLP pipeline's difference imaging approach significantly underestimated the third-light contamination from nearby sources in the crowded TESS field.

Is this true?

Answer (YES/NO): YES